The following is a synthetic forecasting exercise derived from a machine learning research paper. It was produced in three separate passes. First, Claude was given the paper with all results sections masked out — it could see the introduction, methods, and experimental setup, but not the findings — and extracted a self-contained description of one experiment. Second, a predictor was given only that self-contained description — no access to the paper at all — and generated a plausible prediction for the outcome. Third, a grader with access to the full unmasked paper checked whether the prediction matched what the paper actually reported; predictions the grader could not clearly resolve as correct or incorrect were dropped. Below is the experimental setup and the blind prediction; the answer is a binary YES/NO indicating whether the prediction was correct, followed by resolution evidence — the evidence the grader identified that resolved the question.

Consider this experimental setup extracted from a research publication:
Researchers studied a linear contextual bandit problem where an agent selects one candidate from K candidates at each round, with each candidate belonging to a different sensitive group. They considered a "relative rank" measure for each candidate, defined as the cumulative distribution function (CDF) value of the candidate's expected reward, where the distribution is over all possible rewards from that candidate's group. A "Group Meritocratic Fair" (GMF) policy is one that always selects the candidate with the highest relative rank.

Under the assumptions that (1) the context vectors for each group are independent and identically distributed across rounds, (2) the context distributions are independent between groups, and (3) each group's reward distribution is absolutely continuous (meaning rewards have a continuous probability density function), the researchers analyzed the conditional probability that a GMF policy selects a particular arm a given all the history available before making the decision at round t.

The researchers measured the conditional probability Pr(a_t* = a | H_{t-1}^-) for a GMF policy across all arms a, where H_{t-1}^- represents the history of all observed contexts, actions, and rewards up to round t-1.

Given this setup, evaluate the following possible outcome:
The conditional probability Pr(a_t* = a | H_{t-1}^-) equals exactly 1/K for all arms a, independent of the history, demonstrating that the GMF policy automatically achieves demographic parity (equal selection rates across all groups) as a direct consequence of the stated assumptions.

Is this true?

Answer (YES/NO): YES